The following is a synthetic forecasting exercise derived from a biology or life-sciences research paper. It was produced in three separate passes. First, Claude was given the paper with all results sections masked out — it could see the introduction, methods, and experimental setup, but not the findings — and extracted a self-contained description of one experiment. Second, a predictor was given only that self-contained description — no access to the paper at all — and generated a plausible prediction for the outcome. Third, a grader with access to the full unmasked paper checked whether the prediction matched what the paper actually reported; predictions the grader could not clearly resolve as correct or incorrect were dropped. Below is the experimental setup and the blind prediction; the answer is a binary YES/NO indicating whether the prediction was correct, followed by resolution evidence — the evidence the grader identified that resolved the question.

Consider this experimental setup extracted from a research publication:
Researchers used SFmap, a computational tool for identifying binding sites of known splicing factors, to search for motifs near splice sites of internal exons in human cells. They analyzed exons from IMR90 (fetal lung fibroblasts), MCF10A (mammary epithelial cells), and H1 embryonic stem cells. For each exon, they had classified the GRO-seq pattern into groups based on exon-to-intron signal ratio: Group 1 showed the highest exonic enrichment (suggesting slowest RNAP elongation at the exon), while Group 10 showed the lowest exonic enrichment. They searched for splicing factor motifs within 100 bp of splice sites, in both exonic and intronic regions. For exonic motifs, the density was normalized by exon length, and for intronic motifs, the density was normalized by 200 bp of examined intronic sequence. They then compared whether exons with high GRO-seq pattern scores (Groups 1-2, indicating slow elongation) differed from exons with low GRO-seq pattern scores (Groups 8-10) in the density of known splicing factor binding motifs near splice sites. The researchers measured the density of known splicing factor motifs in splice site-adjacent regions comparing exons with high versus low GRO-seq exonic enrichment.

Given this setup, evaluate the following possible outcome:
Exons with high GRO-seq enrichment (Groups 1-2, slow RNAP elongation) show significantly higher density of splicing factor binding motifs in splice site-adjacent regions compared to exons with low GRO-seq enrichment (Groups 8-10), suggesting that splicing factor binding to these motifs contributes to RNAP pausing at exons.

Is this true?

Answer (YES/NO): NO